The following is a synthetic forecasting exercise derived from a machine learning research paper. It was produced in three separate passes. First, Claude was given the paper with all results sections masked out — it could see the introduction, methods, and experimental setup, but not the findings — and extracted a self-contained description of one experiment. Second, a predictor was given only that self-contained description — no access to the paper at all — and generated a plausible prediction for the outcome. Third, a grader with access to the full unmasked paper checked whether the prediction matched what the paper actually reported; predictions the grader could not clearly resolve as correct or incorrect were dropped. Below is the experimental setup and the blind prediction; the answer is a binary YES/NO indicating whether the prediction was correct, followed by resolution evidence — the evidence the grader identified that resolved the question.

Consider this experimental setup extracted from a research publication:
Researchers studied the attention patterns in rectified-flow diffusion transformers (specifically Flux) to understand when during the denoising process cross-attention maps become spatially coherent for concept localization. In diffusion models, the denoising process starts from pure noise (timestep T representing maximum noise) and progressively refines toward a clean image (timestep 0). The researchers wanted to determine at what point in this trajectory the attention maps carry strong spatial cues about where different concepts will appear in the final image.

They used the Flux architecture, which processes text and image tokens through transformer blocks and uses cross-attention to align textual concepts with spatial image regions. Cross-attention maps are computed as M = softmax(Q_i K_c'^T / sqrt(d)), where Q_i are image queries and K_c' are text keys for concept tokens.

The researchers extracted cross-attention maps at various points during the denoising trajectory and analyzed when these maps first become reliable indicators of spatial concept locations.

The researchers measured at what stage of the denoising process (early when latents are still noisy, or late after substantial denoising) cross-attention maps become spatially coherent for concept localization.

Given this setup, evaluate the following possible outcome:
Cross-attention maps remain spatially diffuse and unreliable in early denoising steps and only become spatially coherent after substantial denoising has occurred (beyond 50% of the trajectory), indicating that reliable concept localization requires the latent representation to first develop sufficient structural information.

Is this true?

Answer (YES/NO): NO